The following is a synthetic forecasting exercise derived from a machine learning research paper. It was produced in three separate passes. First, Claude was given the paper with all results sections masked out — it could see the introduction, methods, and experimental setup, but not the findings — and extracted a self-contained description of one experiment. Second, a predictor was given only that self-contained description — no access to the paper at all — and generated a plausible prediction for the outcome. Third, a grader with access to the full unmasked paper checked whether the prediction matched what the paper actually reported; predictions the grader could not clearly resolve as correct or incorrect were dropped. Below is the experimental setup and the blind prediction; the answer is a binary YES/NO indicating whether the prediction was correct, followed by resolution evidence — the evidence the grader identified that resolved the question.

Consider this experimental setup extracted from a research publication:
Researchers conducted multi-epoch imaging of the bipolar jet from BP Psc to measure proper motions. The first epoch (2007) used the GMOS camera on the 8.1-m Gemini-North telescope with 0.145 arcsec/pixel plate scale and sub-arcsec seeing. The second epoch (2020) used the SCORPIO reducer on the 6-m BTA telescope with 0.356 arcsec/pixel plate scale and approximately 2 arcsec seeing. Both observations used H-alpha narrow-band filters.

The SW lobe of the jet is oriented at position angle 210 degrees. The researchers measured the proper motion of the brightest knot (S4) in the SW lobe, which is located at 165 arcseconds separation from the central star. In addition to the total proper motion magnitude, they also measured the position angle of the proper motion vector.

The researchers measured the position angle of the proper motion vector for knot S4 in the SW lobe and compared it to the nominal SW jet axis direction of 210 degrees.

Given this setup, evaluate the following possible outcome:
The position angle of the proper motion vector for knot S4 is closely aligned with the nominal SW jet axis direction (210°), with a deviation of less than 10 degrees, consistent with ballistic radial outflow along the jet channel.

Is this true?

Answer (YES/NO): NO